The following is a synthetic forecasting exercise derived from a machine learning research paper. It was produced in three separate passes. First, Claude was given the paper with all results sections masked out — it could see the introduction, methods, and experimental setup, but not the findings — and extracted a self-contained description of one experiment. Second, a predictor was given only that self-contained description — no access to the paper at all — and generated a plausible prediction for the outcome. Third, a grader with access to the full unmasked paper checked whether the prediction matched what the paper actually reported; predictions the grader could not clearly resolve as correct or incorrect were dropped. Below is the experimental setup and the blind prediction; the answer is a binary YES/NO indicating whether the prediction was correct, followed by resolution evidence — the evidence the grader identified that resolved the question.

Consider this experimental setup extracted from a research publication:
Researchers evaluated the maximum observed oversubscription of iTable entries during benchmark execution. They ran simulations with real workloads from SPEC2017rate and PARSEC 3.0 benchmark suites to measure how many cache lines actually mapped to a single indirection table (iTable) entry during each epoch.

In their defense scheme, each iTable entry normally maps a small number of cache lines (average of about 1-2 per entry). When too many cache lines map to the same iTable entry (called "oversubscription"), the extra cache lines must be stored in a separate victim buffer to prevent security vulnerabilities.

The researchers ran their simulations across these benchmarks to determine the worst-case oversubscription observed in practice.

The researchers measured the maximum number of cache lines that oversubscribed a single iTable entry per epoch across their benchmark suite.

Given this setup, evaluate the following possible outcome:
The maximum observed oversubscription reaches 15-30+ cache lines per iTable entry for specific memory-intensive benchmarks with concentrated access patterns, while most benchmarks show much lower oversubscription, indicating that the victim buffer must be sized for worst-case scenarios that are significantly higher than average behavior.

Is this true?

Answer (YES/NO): NO